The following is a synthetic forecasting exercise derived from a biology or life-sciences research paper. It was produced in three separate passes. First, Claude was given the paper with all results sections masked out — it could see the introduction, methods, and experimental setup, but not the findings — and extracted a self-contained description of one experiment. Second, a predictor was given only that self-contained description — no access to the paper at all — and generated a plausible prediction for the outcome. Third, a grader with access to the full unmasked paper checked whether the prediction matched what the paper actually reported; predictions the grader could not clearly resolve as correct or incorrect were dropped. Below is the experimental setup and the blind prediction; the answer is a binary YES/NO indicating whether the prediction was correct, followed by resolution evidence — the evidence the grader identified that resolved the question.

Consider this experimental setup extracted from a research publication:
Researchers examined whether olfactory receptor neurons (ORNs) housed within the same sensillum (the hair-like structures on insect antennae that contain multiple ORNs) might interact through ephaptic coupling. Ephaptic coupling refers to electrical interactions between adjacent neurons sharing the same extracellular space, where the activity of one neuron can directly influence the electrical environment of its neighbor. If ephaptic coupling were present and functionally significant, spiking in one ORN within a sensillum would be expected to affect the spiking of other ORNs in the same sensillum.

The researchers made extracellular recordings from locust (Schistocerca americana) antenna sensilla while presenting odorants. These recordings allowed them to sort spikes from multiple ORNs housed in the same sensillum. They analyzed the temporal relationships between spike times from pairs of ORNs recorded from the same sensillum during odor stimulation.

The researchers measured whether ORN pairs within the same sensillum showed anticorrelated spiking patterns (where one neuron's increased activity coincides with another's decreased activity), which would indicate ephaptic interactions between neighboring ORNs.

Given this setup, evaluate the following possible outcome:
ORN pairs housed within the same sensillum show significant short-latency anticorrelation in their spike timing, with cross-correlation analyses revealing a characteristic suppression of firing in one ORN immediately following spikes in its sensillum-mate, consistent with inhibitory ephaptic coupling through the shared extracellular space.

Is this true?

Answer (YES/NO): NO